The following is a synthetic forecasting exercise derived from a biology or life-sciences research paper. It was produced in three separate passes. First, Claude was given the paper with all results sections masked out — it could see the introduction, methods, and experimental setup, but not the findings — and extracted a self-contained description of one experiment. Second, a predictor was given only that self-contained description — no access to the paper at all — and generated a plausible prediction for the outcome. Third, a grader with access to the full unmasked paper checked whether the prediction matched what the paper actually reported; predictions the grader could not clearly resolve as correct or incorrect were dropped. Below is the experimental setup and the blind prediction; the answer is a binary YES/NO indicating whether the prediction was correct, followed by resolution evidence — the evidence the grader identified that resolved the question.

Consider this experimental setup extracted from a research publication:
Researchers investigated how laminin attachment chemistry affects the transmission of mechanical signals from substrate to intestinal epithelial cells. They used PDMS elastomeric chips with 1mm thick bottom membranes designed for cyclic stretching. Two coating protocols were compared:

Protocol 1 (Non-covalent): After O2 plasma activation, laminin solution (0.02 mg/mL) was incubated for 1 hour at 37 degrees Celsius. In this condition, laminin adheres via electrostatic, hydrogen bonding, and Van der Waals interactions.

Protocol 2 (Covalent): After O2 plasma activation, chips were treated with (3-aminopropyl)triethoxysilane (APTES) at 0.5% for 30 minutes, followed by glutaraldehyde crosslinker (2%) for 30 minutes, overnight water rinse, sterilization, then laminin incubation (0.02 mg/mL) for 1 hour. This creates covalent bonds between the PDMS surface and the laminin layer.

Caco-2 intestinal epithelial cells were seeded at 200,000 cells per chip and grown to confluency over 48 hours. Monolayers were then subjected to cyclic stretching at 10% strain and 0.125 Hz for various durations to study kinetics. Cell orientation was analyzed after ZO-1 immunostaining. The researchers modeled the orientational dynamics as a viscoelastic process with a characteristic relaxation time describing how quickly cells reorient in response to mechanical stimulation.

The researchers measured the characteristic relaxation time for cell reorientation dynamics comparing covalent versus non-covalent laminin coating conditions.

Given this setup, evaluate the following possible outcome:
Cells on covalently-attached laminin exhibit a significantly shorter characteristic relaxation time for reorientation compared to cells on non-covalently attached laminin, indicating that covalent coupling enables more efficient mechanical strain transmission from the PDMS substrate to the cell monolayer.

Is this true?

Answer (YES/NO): NO